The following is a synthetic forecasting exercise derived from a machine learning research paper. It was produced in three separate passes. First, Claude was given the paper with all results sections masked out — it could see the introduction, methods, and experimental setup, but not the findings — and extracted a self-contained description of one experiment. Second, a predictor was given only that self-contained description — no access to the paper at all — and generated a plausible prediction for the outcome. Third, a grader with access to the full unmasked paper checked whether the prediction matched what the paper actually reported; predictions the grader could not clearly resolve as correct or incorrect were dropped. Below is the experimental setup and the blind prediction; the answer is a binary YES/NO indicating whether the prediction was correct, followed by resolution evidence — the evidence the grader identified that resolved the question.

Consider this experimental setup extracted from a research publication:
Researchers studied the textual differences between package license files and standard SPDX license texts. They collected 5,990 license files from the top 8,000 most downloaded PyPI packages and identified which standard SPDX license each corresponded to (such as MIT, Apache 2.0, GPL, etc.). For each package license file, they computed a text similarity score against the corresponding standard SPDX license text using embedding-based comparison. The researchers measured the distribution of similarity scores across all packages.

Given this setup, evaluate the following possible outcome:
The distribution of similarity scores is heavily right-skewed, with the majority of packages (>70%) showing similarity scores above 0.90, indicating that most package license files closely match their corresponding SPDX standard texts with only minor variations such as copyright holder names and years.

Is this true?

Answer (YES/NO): NO